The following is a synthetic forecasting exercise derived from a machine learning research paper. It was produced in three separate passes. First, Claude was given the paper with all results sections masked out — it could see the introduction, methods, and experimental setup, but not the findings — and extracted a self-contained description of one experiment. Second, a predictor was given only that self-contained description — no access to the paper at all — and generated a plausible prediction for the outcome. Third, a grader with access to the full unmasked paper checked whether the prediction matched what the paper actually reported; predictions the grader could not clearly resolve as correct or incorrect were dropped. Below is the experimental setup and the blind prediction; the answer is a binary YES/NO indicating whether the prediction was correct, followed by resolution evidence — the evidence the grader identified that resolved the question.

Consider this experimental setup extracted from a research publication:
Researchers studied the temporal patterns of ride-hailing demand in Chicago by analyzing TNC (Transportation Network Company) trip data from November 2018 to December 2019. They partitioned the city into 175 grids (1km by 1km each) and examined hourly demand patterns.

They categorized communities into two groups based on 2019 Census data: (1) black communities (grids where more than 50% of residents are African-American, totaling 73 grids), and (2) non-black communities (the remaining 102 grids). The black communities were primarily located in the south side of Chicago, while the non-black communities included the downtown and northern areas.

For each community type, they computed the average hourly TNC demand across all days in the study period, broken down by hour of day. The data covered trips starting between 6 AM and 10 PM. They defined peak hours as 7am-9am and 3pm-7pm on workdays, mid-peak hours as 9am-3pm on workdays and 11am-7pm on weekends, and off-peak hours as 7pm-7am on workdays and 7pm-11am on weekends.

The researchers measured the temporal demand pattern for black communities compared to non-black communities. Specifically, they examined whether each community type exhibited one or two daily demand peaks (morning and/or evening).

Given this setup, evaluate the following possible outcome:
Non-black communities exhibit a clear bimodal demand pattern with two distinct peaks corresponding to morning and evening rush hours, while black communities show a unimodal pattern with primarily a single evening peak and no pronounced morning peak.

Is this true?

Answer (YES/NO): NO